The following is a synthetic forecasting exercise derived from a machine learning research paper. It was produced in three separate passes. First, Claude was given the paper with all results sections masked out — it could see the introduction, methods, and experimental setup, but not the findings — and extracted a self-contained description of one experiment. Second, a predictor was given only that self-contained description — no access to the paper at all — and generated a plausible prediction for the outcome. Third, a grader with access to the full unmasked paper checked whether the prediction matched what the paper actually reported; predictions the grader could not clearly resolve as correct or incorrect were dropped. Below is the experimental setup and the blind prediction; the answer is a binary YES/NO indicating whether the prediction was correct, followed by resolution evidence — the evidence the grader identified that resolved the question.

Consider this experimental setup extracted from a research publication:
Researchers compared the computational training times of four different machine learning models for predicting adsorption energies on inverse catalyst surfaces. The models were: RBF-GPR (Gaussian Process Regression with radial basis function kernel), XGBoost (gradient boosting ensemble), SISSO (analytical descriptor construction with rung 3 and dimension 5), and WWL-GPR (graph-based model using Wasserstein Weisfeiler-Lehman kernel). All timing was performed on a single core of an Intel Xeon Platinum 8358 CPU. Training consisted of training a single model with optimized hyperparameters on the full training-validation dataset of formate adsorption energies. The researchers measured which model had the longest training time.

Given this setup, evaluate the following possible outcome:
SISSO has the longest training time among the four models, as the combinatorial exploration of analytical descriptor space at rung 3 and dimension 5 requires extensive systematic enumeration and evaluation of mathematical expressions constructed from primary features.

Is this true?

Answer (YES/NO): YES